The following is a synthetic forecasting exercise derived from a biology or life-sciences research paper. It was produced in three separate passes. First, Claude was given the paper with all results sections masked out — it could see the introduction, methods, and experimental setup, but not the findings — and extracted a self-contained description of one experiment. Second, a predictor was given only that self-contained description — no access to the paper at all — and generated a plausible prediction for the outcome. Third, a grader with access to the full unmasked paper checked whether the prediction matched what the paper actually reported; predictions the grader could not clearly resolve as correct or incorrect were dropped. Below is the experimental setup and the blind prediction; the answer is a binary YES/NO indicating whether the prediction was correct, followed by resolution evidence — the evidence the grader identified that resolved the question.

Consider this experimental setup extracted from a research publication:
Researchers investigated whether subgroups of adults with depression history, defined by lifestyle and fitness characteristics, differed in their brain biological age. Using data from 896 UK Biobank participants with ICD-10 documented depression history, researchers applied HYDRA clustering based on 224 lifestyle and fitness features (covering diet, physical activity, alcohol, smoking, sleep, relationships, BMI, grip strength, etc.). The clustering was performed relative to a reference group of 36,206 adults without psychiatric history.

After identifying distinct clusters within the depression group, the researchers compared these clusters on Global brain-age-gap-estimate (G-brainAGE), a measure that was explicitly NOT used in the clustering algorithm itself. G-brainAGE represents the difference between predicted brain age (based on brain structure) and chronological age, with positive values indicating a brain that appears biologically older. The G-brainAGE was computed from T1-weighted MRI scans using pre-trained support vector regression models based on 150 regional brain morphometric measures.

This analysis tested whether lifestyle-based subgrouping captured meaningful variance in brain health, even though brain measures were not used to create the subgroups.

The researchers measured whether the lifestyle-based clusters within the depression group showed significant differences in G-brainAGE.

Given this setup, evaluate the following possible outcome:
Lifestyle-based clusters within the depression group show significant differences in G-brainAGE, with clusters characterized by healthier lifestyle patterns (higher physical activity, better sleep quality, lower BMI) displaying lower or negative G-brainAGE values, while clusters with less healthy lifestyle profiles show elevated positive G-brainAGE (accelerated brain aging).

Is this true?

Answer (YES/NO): NO